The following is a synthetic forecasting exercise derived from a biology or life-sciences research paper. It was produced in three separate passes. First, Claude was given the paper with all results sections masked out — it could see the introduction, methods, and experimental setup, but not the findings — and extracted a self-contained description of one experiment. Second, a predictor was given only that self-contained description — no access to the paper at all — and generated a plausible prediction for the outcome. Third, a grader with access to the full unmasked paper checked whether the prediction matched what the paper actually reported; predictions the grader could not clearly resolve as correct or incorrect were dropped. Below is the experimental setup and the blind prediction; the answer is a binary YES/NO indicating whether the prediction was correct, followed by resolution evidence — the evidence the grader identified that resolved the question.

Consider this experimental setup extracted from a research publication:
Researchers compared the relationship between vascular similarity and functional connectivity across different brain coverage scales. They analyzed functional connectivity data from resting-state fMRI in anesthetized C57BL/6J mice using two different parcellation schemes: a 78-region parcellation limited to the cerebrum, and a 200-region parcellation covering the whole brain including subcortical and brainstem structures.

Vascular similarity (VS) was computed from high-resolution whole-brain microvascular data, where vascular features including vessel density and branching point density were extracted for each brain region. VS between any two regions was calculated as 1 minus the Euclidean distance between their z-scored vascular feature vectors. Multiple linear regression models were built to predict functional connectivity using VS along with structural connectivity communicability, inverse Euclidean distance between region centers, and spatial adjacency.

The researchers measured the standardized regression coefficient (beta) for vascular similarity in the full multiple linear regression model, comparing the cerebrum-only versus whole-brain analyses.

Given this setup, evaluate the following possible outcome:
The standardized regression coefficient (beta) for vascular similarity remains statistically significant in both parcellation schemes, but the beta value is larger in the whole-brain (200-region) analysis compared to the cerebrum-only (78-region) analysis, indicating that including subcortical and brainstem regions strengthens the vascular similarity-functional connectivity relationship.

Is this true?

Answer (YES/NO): NO